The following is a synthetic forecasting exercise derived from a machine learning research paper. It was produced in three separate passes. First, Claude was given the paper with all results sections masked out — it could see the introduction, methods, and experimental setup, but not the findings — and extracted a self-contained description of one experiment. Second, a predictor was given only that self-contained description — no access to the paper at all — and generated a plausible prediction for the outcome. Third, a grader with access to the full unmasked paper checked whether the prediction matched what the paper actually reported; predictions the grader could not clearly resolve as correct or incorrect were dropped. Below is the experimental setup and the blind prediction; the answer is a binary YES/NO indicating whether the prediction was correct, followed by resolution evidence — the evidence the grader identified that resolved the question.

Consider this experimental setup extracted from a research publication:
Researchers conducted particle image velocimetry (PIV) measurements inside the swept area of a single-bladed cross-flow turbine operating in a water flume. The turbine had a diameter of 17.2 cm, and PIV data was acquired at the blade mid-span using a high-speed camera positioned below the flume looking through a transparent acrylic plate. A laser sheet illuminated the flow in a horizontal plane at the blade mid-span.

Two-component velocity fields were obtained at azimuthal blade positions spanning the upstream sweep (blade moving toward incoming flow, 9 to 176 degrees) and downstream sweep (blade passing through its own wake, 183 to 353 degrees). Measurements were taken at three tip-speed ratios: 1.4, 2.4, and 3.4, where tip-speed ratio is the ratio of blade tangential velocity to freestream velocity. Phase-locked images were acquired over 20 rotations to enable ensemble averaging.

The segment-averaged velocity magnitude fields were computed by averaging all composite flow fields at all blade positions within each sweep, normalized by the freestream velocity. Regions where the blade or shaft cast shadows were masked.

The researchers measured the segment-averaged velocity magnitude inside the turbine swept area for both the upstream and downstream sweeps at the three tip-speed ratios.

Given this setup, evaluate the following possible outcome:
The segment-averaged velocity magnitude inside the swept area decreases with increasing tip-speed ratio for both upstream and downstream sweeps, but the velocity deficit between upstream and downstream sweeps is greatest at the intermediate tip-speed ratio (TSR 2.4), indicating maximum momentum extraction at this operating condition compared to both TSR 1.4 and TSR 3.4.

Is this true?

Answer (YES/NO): NO